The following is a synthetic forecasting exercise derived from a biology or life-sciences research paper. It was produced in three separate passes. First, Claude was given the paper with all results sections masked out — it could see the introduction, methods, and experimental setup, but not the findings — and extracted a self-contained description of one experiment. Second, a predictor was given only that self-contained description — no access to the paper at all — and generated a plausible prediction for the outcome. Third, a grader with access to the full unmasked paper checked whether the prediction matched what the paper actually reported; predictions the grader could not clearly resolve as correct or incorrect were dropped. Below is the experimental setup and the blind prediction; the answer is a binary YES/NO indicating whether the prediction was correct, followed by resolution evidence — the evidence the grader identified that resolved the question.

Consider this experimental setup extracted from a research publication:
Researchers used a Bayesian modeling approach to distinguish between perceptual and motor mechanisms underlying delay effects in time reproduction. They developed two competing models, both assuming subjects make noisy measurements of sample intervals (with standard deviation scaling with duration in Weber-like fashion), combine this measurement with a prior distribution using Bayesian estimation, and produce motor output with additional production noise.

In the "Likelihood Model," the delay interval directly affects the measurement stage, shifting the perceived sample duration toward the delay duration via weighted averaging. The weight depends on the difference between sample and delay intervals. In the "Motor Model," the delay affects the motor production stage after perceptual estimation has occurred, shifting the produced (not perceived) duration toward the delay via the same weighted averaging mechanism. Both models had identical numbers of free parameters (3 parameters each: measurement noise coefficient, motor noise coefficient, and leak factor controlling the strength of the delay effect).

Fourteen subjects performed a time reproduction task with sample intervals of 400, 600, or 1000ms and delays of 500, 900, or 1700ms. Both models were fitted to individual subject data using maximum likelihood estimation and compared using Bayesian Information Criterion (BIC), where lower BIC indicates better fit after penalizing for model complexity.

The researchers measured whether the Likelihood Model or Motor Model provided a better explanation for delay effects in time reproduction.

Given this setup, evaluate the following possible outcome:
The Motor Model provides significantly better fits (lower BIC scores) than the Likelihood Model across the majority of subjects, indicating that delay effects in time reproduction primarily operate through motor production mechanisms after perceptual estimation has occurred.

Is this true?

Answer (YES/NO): NO